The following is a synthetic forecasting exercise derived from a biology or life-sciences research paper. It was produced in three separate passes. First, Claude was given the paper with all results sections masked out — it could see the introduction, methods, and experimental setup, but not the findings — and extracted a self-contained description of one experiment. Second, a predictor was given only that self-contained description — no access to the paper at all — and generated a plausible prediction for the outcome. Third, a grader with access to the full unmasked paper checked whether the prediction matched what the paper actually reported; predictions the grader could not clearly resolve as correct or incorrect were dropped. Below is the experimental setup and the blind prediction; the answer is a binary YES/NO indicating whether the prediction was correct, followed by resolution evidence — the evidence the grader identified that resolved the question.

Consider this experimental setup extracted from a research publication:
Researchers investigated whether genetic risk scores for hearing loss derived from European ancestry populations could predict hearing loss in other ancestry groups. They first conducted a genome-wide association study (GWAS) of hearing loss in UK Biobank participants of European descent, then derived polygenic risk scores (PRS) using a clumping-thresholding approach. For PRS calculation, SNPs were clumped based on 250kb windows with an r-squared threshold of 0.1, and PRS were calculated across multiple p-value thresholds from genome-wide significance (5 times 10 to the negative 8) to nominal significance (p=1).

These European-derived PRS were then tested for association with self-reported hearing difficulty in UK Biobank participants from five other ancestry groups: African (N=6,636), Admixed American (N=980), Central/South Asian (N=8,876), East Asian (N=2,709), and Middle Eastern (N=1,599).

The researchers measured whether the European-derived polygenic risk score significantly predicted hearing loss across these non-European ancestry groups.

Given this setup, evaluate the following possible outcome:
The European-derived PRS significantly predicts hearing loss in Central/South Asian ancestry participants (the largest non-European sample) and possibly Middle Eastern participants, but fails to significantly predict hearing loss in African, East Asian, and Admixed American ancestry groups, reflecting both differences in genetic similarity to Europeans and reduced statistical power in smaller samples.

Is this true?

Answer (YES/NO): NO